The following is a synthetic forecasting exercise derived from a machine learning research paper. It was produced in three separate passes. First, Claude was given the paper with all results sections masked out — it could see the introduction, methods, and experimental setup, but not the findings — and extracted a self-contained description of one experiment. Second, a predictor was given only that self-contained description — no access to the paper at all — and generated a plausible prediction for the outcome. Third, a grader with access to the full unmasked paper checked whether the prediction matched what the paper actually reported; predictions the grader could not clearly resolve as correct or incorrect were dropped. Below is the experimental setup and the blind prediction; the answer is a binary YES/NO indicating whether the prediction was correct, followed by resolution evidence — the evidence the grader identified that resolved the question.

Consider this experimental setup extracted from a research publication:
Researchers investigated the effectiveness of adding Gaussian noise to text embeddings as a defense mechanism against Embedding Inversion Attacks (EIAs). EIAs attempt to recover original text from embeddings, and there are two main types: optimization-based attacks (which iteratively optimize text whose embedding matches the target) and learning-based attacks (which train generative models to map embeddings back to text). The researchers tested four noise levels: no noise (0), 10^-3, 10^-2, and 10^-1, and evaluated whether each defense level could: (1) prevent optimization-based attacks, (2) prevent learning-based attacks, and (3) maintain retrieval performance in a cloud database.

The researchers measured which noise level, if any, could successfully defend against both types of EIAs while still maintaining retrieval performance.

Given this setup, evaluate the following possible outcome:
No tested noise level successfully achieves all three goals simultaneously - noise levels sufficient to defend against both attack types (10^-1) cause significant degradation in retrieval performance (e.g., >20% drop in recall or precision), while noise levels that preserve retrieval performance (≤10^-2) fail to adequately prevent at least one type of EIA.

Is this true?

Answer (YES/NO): YES